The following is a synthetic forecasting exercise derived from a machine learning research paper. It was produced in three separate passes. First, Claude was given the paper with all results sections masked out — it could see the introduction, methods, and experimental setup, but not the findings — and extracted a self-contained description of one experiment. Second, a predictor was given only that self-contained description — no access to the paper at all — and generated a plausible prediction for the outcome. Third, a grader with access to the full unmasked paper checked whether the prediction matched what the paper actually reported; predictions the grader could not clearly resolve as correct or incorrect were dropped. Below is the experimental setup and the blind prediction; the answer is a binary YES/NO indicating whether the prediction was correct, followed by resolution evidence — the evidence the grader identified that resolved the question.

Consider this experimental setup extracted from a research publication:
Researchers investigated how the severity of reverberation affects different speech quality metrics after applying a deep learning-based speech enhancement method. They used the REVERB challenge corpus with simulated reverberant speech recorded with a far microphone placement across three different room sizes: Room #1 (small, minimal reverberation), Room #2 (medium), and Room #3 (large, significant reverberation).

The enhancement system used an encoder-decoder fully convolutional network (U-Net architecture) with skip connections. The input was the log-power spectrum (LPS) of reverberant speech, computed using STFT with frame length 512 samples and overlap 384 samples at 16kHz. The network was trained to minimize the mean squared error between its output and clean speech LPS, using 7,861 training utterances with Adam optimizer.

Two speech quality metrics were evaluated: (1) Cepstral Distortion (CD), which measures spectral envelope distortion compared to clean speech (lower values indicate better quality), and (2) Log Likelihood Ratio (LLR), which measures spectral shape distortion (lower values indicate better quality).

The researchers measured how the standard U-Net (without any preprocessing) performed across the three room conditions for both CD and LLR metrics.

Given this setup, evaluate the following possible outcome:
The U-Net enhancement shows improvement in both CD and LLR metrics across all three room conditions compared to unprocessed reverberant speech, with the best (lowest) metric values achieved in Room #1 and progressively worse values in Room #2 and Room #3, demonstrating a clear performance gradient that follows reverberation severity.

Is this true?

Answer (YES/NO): NO